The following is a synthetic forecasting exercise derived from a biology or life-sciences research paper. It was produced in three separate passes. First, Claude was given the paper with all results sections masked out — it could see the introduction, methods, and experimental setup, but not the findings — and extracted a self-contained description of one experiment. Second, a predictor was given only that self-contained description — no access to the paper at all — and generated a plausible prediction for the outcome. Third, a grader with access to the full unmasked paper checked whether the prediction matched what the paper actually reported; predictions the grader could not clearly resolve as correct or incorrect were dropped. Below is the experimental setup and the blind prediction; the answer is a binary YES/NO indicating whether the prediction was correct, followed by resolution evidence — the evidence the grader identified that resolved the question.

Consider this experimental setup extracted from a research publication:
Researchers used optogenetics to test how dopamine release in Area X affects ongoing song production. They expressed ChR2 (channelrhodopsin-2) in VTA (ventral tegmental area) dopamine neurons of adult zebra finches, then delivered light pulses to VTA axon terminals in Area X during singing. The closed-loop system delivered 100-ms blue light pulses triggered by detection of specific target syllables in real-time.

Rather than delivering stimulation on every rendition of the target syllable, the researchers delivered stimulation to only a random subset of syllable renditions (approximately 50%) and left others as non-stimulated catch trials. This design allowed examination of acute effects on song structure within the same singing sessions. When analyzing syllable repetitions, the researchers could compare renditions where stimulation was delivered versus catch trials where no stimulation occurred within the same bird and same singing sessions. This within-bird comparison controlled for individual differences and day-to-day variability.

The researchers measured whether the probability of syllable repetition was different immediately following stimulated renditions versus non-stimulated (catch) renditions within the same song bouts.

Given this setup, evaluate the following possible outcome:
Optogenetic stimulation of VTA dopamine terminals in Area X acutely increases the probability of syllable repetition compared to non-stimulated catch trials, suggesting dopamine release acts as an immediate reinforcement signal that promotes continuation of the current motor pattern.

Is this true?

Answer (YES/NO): NO